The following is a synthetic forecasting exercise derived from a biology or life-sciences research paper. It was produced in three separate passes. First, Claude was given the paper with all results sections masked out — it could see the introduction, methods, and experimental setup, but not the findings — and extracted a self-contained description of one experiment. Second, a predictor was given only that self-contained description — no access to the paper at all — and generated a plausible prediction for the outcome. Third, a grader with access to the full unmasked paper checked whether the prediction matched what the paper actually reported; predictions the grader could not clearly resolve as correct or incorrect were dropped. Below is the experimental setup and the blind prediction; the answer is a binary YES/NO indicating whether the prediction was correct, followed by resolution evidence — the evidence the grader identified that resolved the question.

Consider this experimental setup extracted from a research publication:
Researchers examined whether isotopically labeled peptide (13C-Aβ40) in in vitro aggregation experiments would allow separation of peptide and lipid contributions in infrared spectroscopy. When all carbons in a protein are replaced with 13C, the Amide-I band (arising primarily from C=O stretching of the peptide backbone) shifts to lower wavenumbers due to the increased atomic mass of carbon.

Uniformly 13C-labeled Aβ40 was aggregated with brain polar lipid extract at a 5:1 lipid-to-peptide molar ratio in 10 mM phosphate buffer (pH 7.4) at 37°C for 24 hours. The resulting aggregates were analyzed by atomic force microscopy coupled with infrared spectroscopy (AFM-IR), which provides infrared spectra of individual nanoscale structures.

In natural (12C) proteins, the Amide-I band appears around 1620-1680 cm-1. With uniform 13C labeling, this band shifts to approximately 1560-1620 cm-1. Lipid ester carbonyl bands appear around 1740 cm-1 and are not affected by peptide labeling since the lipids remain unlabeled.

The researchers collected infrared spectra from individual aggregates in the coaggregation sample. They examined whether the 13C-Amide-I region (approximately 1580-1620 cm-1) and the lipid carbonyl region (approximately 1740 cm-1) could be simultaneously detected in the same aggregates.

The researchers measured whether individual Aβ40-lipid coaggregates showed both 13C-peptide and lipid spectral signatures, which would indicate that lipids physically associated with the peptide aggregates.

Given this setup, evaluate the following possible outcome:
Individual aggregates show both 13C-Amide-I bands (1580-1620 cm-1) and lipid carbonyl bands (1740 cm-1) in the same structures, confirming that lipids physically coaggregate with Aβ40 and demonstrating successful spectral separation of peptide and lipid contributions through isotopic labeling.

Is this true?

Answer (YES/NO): YES